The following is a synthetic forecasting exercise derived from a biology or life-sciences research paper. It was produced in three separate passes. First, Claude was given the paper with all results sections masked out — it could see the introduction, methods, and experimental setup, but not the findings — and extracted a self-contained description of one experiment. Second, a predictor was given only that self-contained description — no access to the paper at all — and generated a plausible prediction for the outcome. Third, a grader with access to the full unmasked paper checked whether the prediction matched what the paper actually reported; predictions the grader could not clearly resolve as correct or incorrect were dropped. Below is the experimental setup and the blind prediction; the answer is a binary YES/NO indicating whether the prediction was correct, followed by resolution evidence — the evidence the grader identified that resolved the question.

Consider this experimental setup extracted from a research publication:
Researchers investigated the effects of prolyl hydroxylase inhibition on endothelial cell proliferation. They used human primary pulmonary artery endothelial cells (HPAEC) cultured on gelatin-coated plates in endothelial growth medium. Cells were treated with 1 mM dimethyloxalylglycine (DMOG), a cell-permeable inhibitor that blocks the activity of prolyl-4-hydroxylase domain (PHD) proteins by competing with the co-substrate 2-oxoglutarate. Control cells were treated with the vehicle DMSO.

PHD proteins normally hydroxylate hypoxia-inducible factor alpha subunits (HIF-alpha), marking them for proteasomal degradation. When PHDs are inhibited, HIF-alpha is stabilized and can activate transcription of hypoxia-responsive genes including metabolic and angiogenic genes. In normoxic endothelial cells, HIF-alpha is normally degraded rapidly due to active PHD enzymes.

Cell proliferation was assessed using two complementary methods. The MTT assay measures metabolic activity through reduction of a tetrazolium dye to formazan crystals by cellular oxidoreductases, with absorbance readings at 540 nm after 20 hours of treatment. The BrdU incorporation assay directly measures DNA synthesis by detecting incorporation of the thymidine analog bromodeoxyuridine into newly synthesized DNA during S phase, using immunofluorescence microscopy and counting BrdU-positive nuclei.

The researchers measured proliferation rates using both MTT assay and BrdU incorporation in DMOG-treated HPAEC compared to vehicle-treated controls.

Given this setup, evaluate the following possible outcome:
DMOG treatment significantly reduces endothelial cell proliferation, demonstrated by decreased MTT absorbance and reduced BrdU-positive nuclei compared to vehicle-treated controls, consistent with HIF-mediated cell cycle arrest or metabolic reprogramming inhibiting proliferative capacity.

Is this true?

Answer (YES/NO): YES